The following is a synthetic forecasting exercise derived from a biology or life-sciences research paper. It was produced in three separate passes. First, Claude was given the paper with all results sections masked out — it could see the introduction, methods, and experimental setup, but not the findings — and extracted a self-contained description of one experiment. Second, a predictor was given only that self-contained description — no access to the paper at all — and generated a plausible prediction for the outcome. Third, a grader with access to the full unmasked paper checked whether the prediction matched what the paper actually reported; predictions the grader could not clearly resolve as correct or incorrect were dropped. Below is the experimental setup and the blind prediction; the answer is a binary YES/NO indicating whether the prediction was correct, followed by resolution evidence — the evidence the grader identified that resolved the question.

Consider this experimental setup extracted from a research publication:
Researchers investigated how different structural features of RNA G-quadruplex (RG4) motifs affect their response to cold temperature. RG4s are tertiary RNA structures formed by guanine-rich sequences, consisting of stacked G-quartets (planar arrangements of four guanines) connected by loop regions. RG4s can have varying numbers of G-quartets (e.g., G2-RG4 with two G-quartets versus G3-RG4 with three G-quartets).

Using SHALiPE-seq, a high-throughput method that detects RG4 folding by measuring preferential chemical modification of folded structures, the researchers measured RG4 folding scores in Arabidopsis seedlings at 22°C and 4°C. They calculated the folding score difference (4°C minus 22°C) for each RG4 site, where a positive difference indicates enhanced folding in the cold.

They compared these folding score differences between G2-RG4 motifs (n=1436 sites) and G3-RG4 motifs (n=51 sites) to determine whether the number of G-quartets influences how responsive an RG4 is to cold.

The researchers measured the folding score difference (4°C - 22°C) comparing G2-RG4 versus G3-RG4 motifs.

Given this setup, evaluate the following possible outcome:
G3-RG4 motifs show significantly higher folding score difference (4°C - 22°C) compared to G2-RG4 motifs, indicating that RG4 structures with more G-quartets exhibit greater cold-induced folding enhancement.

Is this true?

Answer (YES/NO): YES